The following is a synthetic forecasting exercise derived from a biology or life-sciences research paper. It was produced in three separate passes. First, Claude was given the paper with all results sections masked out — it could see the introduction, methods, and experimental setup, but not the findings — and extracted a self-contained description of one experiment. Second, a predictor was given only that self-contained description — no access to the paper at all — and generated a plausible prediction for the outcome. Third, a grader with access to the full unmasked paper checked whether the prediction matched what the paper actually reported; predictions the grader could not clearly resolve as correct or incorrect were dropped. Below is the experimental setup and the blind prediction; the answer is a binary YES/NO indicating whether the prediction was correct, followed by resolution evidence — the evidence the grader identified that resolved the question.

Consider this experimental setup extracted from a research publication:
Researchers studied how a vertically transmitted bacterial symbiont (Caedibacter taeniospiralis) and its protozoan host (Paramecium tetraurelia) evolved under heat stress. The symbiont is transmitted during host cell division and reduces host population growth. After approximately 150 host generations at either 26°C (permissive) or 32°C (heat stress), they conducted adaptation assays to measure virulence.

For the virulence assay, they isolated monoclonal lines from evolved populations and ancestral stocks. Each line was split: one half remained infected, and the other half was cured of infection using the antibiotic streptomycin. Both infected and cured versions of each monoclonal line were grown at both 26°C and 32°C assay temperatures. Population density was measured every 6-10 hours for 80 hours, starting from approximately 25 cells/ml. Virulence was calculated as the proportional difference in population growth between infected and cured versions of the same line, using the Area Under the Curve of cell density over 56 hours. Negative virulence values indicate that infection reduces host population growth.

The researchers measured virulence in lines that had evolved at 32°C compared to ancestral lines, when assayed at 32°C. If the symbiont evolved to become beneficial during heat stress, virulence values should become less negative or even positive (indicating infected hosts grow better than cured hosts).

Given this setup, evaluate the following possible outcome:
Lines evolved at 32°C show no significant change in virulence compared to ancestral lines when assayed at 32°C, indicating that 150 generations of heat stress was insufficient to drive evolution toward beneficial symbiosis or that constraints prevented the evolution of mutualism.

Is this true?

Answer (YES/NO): NO